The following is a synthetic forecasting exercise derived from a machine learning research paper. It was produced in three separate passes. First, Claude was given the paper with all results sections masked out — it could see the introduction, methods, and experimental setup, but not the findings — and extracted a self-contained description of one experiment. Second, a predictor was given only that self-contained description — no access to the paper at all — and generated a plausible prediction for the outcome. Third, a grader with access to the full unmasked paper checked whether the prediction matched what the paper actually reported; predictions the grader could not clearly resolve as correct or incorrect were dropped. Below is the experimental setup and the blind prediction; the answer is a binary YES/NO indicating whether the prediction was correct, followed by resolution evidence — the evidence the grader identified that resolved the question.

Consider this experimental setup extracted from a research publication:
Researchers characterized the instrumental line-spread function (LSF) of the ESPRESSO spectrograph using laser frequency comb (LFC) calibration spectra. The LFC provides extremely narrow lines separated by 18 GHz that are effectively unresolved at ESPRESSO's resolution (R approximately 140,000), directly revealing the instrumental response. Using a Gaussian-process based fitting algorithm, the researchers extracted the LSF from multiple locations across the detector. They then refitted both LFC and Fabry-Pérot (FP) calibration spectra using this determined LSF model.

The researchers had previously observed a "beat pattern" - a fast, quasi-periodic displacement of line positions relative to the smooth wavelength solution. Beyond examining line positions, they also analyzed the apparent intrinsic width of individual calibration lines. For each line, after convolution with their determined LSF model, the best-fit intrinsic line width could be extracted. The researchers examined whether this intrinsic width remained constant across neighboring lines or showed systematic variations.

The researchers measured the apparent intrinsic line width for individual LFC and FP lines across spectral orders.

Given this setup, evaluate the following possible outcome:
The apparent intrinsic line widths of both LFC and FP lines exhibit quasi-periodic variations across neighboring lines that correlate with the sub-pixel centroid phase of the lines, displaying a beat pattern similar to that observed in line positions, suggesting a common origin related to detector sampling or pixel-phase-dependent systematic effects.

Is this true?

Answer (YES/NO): NO